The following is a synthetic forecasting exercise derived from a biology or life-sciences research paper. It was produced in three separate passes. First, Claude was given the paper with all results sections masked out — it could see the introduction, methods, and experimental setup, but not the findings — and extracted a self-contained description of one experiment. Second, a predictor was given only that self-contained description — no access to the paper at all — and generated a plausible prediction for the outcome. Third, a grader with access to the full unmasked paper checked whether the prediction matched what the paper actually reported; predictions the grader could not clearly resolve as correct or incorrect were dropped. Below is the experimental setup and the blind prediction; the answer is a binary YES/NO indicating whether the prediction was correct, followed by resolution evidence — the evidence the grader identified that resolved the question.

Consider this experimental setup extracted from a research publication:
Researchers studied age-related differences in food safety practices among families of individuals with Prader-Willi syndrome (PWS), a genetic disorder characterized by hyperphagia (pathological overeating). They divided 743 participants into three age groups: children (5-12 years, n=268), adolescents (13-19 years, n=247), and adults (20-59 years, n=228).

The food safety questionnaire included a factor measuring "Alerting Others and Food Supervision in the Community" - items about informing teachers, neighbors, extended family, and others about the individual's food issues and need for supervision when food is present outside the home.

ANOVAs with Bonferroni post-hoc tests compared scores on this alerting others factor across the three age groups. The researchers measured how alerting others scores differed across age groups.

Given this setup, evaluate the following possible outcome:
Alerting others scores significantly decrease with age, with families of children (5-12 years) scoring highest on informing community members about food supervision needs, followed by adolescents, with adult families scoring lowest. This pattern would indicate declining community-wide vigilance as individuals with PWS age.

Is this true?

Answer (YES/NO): NO